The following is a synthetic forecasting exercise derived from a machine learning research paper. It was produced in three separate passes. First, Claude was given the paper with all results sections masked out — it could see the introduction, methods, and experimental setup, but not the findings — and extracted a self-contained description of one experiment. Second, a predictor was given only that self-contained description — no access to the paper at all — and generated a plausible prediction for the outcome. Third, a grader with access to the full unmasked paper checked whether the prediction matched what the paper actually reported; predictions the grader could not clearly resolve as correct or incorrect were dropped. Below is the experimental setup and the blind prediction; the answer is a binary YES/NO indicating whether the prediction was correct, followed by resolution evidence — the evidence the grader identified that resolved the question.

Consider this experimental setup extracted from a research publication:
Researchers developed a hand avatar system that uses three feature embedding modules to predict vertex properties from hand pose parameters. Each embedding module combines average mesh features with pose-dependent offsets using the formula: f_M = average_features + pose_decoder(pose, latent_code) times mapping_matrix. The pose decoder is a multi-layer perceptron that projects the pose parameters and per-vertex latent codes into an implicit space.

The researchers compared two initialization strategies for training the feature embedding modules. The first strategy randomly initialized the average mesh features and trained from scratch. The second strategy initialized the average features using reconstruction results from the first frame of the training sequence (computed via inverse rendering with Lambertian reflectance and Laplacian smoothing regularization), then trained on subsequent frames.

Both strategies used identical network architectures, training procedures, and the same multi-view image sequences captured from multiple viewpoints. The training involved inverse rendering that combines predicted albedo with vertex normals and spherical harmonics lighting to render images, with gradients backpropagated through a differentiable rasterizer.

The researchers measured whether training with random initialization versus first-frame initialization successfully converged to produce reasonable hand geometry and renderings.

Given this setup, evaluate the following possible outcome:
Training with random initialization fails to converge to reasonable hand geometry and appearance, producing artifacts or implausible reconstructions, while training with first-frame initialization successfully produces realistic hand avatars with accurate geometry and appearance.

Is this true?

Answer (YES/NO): YES